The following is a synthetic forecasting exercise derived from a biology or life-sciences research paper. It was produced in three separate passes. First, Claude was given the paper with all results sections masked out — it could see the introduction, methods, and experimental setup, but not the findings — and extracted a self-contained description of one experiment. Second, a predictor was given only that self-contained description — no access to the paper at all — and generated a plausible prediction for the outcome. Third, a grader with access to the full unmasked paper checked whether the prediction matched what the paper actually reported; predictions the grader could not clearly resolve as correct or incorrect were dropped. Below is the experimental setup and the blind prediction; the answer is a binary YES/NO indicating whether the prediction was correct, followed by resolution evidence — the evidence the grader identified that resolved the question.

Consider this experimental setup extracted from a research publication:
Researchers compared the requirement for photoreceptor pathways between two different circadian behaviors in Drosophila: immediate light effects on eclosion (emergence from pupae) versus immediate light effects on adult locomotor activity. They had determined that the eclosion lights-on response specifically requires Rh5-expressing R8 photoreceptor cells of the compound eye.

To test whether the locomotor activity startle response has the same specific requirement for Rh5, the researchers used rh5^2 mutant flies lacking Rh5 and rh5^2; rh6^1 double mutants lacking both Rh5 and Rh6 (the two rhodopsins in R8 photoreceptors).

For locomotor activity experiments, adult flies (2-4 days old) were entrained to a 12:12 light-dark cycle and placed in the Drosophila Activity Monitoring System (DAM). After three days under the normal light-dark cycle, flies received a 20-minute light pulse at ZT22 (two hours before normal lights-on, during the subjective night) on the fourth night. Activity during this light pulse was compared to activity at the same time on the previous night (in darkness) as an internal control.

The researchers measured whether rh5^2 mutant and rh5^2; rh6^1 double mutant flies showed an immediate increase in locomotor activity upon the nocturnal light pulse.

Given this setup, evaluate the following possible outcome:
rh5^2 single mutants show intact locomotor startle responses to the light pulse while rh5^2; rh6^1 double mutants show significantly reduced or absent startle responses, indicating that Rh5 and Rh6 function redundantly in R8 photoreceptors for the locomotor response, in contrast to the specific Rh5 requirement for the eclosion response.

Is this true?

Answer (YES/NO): NO